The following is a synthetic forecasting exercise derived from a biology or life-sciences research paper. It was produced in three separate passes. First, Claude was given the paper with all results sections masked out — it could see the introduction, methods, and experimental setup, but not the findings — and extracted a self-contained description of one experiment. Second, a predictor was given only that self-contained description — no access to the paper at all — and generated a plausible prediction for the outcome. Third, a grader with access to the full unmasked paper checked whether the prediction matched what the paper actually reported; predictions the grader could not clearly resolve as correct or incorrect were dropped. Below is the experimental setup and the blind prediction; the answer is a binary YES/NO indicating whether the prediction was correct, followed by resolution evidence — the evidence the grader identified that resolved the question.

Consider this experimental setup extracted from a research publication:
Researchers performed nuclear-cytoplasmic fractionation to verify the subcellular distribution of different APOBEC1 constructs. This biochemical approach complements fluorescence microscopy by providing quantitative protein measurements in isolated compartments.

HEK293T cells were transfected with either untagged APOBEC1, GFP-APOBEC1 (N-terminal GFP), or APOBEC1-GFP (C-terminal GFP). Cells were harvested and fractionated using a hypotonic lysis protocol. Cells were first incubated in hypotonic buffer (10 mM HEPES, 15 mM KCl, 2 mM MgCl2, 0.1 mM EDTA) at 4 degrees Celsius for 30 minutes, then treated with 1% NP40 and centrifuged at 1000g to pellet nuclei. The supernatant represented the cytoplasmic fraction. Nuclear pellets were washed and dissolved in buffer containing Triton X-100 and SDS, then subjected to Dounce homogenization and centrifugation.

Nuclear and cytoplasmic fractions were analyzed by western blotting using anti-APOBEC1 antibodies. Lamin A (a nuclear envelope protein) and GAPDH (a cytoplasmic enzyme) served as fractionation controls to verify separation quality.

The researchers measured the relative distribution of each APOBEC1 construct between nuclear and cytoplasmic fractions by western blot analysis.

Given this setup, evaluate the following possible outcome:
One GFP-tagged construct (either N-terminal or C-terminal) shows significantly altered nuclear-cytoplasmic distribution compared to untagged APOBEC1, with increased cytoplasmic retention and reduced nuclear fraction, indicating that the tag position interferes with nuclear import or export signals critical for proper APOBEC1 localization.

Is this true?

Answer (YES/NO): YES